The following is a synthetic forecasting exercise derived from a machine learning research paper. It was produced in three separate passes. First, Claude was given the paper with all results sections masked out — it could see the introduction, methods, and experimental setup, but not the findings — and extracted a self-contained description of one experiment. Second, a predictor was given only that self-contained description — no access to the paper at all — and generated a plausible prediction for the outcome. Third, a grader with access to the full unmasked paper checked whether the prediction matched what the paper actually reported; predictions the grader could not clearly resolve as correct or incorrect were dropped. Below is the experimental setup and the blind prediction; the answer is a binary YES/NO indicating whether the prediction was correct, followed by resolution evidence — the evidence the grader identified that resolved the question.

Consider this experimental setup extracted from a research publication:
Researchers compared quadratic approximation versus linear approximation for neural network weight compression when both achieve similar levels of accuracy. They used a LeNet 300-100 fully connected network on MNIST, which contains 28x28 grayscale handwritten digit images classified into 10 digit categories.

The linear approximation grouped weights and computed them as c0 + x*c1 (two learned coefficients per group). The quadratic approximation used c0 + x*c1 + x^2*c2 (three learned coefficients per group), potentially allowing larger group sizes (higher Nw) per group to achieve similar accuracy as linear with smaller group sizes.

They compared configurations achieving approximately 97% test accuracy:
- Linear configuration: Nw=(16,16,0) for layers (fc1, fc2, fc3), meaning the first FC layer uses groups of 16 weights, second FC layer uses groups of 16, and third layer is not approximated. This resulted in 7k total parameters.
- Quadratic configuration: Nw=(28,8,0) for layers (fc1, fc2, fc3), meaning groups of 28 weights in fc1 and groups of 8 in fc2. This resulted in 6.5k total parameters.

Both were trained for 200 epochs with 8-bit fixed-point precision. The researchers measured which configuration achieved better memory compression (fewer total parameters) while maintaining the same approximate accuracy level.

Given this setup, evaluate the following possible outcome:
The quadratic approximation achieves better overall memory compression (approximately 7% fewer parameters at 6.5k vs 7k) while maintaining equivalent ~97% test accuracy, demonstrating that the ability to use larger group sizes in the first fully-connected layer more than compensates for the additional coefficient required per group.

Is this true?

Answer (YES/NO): YES